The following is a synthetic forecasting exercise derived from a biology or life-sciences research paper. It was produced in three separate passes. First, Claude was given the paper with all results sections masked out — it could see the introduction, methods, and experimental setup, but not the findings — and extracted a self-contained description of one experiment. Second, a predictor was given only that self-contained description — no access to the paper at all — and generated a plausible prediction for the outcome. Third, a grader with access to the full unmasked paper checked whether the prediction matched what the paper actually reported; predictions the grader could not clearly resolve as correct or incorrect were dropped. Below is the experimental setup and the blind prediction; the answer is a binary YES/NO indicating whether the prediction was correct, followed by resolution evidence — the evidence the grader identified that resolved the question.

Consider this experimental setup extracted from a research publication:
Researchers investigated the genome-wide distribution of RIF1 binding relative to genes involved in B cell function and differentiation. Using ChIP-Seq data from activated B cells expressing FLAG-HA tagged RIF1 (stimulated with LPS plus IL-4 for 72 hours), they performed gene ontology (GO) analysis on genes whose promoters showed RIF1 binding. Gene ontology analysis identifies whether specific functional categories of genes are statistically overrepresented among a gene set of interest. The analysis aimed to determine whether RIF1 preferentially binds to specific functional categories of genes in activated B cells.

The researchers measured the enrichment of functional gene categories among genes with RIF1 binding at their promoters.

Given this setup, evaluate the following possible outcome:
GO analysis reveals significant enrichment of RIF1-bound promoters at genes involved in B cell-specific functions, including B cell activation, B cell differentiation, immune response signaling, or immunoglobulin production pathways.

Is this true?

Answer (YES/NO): YES